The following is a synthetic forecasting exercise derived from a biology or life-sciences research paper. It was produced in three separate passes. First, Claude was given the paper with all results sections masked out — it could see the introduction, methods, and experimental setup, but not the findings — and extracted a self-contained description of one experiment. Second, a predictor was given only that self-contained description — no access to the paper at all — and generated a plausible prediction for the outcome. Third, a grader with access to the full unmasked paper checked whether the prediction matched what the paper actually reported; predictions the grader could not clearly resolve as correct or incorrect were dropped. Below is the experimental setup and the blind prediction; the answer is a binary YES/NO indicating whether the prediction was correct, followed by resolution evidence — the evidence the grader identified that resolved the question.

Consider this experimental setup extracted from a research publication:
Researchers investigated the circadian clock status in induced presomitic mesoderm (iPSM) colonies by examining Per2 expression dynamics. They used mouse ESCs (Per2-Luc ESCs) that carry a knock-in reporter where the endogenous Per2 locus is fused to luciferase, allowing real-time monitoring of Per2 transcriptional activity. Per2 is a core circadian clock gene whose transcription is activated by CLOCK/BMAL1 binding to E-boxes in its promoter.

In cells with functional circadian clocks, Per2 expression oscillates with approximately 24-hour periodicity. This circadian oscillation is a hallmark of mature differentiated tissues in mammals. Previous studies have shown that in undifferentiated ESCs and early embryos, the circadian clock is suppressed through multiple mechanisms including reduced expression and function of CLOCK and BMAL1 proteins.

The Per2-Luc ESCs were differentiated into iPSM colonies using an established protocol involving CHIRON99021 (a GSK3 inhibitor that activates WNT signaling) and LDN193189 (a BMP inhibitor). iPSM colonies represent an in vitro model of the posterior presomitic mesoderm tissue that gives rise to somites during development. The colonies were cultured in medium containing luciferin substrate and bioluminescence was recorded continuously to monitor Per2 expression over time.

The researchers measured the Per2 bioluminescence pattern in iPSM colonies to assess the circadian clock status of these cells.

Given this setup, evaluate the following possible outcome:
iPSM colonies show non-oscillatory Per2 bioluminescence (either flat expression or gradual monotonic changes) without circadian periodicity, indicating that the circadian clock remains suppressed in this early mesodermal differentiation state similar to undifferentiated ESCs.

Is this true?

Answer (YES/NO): YES